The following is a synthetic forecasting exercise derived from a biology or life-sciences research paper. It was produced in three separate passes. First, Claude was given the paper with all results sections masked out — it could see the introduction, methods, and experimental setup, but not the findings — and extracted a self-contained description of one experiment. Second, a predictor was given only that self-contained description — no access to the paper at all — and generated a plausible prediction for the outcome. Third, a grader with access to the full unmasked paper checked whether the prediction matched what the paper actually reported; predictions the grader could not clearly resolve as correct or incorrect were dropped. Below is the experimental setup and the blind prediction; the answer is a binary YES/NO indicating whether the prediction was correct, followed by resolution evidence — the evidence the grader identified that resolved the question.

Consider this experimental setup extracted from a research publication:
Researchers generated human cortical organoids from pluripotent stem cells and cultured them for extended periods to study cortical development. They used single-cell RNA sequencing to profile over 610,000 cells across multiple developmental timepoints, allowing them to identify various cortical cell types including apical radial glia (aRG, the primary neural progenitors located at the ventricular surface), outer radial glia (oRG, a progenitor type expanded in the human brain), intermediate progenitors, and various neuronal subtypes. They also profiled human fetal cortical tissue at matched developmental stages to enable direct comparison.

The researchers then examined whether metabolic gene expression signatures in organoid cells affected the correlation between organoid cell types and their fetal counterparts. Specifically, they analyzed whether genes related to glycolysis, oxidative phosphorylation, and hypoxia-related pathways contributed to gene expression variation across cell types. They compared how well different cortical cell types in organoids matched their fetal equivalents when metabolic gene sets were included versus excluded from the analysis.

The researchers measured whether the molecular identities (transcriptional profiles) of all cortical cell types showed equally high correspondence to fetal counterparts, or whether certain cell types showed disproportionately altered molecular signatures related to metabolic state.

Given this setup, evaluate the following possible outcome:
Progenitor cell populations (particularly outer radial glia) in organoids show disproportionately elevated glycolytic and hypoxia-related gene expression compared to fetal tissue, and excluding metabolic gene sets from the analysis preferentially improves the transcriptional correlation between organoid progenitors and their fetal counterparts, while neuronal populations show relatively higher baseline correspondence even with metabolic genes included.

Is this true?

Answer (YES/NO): NO